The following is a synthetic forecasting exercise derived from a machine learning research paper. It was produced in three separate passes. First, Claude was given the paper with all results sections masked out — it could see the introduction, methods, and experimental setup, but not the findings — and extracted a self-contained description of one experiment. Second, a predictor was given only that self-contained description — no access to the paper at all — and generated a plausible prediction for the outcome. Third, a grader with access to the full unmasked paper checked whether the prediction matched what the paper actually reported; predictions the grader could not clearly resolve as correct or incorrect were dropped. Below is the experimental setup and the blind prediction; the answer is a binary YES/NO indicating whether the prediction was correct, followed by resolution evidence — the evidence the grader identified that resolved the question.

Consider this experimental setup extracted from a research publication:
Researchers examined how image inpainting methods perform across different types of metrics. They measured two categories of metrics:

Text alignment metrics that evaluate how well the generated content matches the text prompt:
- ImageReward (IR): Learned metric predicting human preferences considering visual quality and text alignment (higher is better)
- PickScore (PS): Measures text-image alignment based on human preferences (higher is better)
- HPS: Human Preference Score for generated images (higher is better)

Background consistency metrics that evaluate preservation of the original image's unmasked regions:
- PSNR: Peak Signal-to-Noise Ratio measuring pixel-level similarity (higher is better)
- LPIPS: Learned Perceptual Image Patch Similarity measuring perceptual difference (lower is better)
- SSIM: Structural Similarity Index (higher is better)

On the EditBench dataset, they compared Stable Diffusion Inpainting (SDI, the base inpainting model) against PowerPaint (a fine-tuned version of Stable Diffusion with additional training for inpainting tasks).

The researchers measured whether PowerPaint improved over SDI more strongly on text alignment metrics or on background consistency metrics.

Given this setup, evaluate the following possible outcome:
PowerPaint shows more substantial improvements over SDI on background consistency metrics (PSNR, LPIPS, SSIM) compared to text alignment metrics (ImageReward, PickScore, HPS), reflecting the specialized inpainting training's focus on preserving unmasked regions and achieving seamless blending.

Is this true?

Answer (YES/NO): NO